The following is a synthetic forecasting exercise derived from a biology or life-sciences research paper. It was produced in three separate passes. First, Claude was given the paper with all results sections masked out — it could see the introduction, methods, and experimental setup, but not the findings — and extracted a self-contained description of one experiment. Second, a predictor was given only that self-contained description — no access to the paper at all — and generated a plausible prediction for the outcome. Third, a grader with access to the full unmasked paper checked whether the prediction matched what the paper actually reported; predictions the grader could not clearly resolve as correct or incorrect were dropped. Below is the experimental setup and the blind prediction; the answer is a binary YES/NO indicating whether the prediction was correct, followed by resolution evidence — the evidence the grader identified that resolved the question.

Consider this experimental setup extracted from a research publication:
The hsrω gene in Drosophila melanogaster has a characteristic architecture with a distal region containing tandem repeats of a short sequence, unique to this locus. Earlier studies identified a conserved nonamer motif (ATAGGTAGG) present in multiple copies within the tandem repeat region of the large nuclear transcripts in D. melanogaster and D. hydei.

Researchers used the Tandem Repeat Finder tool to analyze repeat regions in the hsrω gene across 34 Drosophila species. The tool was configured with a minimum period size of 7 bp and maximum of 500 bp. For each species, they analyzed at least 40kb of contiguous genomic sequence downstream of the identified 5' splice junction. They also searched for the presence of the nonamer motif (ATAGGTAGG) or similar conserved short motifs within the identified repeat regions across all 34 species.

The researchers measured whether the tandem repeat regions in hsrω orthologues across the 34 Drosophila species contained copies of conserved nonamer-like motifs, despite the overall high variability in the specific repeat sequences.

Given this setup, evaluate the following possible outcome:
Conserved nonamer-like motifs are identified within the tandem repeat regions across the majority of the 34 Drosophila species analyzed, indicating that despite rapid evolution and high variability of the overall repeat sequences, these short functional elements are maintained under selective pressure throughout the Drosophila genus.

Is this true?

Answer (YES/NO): YES